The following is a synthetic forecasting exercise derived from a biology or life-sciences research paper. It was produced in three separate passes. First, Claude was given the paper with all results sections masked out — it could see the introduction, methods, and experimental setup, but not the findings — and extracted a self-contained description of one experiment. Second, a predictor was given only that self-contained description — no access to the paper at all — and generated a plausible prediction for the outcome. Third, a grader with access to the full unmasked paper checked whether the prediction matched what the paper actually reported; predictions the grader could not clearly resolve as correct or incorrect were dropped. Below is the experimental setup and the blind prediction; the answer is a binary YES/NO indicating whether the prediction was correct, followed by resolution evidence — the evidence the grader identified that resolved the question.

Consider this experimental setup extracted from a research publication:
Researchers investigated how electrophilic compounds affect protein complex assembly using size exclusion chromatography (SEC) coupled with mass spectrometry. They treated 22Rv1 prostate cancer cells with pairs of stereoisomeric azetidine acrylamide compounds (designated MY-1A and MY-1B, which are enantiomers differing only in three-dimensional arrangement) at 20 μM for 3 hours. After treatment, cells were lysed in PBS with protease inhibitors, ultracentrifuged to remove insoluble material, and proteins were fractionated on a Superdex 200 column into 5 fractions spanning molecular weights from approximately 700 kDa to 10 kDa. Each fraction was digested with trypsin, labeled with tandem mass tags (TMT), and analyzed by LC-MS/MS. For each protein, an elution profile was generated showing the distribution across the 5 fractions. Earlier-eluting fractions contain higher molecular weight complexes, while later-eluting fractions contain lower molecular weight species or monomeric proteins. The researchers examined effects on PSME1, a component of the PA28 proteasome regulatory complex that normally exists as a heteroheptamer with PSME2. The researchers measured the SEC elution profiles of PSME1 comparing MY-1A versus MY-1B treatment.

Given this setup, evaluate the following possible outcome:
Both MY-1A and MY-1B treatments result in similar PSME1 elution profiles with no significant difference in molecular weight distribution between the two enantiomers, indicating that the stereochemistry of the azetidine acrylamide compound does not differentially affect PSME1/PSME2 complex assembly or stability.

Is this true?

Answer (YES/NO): NO